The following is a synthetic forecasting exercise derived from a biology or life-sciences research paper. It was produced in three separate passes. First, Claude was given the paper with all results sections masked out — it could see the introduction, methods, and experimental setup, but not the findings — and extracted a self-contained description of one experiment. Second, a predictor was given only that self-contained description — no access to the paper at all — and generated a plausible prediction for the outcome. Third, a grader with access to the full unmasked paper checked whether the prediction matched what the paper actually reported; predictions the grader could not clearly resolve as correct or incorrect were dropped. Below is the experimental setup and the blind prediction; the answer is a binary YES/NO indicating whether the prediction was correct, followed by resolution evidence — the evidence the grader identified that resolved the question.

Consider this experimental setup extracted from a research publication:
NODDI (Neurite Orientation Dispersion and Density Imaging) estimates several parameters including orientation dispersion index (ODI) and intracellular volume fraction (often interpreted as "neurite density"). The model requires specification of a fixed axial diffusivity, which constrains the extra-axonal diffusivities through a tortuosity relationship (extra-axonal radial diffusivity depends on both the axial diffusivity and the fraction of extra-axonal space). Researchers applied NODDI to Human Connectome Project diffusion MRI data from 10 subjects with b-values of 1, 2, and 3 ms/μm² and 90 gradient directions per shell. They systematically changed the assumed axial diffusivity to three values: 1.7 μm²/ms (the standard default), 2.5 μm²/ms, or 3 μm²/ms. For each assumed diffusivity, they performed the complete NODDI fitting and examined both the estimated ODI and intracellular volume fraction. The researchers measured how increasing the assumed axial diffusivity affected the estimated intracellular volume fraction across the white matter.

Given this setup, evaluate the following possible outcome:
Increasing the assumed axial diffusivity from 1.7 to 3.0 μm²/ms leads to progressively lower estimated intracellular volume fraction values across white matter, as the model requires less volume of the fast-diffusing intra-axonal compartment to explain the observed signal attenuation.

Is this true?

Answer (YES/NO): NO